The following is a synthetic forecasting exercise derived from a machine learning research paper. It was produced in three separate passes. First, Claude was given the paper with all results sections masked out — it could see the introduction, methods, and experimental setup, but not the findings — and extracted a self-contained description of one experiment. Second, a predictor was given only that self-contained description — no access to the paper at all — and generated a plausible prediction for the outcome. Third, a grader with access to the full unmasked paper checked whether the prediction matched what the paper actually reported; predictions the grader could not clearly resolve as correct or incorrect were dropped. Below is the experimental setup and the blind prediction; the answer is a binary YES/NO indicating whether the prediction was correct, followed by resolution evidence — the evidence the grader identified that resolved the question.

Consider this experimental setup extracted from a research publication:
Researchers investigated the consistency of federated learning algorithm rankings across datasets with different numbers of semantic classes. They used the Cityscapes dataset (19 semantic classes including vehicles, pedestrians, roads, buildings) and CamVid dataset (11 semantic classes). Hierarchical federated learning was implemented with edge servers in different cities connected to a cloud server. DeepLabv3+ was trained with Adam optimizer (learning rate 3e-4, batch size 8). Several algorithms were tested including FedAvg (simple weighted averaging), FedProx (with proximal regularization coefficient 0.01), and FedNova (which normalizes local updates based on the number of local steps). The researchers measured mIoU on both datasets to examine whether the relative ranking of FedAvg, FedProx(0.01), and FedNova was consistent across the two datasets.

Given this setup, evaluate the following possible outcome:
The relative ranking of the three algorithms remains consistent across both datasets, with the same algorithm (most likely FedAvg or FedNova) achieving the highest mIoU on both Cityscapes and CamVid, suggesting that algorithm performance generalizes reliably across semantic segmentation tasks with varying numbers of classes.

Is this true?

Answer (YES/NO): YES